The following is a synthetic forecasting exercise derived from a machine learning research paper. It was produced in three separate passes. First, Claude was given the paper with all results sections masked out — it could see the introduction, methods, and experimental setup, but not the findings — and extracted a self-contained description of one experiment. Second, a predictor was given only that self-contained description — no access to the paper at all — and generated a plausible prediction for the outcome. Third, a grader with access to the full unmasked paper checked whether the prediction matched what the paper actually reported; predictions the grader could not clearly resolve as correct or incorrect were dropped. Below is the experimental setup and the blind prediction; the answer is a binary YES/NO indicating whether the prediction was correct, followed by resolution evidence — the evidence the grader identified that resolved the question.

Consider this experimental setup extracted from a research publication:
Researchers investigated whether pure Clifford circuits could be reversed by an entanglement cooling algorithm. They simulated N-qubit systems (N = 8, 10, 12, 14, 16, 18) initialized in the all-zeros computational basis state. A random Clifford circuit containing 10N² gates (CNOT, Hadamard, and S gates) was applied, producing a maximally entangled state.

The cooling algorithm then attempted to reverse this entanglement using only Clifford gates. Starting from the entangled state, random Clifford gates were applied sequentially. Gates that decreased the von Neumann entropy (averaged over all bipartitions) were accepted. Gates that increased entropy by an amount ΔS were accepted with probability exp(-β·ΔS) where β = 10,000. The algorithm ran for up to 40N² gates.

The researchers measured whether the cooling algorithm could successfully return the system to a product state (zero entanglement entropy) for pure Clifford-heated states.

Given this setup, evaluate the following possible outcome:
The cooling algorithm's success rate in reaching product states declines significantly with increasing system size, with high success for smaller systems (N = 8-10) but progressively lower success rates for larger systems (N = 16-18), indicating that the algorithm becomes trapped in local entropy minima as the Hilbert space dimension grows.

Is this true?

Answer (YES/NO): NO